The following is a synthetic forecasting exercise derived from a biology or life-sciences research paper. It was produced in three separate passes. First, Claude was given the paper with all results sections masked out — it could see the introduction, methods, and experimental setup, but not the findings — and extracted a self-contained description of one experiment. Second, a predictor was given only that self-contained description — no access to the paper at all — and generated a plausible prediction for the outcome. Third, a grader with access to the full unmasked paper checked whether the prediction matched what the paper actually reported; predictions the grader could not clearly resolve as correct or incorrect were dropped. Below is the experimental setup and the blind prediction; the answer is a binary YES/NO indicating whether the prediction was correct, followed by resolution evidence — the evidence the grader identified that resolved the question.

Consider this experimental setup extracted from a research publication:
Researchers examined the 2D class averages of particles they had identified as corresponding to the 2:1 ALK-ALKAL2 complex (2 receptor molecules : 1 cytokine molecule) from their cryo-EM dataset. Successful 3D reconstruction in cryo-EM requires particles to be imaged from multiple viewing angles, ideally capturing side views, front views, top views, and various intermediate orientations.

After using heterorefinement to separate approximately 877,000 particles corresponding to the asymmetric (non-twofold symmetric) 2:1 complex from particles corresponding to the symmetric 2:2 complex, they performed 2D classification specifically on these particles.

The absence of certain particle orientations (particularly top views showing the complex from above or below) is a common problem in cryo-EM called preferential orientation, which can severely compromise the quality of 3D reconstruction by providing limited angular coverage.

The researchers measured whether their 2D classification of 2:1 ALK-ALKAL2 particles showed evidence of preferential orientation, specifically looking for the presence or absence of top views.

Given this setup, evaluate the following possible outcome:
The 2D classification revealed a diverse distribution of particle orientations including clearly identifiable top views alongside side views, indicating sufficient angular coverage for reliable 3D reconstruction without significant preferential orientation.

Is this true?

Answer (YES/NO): NO